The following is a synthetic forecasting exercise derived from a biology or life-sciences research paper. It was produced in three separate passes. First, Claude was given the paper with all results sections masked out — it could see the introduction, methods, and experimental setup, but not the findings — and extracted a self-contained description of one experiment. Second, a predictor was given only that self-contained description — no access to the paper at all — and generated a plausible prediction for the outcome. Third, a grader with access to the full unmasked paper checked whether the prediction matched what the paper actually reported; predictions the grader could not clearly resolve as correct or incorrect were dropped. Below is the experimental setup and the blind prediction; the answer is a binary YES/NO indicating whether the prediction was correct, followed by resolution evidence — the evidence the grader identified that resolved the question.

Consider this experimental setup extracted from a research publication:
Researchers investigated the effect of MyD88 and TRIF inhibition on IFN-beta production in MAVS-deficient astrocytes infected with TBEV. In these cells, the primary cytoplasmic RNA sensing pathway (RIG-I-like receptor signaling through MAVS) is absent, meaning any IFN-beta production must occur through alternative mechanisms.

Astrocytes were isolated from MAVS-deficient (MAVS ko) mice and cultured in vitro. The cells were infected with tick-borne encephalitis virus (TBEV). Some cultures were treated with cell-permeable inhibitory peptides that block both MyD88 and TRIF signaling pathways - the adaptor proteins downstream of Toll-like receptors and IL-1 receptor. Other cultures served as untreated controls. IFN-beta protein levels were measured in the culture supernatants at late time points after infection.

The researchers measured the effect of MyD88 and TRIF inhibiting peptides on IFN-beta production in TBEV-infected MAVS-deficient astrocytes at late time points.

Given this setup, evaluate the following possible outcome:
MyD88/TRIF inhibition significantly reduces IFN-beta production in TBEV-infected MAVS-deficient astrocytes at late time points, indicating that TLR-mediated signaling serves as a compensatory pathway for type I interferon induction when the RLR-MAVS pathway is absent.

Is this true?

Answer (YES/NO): YES